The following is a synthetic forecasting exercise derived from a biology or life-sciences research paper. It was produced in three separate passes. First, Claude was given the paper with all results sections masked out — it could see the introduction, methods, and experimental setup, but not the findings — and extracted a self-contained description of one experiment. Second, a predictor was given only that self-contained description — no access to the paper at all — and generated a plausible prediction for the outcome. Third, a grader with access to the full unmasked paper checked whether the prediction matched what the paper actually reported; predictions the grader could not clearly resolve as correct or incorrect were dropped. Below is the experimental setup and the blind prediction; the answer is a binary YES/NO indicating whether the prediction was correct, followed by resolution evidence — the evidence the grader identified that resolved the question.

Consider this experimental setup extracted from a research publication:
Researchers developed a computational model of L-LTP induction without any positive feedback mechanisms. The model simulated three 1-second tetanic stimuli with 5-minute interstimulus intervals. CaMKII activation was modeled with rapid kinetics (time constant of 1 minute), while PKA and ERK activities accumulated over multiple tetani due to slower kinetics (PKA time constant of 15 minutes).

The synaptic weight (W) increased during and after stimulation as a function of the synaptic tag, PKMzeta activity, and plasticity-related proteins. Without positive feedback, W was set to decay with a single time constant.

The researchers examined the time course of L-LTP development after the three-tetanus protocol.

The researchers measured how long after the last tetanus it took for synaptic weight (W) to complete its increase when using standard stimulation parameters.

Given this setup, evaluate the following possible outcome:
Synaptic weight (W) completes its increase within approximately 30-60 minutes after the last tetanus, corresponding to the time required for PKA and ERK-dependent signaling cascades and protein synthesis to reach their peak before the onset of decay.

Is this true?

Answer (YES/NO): NO